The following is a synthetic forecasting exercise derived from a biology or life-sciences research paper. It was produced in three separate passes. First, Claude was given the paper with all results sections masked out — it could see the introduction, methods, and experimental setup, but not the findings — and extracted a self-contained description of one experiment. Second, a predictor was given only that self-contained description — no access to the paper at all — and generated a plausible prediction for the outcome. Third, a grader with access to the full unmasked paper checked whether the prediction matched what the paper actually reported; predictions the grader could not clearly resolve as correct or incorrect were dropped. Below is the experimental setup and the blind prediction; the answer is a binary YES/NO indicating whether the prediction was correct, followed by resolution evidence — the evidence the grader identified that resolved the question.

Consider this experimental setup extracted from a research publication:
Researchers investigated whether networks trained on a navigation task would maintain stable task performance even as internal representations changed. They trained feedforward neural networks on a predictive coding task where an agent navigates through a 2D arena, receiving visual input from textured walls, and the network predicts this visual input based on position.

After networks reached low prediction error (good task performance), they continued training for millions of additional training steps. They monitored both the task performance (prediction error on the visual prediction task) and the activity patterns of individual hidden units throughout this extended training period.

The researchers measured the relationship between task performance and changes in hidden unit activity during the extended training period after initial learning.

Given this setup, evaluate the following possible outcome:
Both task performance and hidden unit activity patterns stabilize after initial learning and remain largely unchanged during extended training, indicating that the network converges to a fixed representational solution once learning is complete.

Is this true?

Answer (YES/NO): NO